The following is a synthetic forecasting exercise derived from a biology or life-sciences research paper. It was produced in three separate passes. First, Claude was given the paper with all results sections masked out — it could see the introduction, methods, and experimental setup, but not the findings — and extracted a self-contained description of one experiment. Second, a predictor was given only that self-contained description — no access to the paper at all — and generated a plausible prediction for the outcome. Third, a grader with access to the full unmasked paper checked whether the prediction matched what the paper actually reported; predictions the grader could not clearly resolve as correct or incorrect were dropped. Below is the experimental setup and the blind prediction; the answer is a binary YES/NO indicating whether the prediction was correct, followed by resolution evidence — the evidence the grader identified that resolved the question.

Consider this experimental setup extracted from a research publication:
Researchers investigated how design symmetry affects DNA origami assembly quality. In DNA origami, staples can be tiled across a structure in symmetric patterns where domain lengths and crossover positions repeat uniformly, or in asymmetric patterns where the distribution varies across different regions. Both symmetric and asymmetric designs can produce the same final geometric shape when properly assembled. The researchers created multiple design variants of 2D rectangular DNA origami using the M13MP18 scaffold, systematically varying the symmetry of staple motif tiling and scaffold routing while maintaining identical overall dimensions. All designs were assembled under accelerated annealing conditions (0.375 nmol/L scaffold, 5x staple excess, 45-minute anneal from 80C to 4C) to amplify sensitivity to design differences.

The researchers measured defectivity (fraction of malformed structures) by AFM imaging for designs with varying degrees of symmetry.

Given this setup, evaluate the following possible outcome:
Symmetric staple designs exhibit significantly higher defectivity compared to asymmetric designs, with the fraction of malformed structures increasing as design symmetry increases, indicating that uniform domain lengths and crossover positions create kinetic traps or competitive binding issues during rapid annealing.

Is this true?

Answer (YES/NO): NO